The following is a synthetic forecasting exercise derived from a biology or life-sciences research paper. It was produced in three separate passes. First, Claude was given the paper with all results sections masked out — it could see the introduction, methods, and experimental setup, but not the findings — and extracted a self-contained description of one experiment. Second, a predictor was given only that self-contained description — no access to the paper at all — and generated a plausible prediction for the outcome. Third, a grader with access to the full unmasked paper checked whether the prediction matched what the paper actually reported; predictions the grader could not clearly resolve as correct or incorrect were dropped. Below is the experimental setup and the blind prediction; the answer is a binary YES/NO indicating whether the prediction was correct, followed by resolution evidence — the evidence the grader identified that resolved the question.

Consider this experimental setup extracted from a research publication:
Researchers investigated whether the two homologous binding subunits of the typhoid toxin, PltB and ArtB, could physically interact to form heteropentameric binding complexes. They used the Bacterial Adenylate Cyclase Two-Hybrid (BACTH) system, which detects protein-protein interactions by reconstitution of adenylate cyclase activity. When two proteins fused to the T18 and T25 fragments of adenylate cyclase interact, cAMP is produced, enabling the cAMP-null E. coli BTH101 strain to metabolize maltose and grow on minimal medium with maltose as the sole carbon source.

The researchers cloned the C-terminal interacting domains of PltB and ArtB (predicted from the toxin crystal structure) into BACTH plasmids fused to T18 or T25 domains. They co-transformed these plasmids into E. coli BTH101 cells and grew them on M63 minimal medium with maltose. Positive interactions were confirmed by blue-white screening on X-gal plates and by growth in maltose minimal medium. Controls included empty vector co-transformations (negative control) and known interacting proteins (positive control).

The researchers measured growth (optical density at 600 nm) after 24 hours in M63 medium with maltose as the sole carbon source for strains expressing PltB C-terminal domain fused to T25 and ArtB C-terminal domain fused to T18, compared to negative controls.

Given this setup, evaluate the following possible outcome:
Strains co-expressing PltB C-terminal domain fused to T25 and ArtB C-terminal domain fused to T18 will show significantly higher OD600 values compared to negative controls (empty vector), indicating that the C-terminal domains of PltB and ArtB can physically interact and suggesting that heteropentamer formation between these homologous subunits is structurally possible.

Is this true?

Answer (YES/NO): NO